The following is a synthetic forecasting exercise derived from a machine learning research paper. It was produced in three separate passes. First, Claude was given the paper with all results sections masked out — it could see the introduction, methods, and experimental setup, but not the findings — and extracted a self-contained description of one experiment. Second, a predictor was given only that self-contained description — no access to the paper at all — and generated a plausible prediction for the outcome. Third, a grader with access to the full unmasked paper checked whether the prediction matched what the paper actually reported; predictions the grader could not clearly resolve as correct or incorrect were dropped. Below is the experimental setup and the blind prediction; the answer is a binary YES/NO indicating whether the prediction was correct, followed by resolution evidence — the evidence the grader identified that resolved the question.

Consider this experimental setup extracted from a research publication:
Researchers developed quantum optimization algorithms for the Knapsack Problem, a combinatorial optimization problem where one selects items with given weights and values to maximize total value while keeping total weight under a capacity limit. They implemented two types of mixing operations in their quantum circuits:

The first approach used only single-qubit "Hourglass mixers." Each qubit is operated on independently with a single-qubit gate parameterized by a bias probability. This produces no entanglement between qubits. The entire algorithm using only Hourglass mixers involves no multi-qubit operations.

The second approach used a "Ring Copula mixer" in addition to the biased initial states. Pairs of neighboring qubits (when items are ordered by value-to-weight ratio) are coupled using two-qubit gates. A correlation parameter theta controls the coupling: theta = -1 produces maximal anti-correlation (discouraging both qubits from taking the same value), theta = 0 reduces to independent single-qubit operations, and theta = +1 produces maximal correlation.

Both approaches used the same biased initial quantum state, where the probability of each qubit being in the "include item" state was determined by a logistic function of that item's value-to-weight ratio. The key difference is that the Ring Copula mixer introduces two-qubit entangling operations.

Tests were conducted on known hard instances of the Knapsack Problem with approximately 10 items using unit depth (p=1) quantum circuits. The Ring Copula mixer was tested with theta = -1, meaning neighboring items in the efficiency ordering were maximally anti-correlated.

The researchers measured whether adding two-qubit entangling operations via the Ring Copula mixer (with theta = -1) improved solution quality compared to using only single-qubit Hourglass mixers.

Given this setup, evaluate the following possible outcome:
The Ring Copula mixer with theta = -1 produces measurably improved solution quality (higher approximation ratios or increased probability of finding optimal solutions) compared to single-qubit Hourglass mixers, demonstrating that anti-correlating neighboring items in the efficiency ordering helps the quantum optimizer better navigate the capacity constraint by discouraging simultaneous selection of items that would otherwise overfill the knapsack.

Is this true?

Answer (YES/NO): YES